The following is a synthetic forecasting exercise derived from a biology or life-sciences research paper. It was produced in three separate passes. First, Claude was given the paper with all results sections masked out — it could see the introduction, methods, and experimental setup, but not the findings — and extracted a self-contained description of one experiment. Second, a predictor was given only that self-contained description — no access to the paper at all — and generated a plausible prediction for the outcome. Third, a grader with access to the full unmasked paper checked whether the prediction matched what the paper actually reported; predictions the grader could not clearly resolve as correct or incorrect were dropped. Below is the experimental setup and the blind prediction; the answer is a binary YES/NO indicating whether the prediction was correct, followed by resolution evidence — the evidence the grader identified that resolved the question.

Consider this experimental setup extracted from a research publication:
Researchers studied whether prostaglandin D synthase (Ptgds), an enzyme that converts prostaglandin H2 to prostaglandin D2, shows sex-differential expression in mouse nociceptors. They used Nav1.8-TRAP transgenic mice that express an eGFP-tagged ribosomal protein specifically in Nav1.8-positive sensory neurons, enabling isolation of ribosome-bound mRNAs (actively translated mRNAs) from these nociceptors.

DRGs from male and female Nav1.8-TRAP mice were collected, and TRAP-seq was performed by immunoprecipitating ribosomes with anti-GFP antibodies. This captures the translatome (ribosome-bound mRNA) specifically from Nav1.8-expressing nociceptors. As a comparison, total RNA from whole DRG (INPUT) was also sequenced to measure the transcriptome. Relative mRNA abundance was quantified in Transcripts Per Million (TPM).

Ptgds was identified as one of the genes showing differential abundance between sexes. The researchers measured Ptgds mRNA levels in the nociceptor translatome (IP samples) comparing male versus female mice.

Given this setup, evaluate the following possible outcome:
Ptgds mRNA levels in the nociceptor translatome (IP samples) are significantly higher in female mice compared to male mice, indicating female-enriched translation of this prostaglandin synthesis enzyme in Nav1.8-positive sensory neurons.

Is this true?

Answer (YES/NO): YES